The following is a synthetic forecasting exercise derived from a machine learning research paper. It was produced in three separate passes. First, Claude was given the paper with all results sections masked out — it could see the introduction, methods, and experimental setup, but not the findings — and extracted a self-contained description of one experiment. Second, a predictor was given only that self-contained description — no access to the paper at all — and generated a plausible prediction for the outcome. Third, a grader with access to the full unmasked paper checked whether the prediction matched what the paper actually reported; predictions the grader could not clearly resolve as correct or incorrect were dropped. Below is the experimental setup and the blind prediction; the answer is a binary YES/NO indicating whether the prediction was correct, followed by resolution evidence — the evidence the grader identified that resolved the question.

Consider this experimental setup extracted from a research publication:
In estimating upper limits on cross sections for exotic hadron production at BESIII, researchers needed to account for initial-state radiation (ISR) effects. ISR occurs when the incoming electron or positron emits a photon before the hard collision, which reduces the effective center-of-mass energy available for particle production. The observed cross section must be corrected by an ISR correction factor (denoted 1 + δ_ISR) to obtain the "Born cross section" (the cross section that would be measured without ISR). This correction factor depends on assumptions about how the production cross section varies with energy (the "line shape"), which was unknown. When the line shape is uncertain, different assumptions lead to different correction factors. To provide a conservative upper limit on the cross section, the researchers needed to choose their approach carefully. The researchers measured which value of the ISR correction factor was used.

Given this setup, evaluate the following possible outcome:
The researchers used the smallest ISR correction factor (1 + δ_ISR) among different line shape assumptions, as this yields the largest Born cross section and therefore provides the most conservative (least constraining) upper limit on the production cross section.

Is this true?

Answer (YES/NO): YES